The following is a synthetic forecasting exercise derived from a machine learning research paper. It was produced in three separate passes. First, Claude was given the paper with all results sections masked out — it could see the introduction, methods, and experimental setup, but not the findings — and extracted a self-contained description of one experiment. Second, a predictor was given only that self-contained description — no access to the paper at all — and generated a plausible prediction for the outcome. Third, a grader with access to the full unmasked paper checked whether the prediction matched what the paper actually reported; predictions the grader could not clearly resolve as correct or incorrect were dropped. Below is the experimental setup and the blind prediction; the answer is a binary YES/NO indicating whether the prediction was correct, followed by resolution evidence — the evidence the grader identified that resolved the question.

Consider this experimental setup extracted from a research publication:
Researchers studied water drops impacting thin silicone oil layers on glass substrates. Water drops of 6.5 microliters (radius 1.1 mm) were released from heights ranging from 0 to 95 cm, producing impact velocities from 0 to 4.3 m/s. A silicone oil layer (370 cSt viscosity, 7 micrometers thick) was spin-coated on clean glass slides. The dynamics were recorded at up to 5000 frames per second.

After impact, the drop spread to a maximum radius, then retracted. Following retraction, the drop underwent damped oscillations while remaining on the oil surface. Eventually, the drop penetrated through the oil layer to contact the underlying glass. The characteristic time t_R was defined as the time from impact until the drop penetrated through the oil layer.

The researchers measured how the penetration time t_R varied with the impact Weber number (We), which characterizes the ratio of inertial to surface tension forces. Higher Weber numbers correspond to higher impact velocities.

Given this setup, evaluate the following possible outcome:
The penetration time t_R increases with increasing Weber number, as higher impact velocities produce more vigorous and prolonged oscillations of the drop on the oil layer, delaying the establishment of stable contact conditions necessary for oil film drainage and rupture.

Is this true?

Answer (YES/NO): NO